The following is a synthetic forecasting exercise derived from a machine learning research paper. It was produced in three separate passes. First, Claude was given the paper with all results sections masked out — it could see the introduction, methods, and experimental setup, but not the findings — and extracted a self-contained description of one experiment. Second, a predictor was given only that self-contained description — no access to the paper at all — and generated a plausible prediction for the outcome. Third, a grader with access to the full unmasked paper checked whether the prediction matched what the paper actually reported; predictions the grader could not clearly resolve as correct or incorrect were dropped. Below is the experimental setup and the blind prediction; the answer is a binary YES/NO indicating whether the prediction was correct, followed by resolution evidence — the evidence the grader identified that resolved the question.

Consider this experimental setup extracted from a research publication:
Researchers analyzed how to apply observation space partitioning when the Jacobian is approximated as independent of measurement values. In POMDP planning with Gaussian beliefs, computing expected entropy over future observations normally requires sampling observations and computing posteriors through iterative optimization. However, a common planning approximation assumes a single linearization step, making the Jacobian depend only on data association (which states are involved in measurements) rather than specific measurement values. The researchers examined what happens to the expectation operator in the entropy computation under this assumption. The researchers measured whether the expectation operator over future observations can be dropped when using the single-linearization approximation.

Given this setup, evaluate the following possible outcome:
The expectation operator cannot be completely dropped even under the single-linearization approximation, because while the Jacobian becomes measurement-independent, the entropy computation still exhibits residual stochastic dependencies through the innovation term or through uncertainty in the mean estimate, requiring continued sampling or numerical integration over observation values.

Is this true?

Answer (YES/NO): NO